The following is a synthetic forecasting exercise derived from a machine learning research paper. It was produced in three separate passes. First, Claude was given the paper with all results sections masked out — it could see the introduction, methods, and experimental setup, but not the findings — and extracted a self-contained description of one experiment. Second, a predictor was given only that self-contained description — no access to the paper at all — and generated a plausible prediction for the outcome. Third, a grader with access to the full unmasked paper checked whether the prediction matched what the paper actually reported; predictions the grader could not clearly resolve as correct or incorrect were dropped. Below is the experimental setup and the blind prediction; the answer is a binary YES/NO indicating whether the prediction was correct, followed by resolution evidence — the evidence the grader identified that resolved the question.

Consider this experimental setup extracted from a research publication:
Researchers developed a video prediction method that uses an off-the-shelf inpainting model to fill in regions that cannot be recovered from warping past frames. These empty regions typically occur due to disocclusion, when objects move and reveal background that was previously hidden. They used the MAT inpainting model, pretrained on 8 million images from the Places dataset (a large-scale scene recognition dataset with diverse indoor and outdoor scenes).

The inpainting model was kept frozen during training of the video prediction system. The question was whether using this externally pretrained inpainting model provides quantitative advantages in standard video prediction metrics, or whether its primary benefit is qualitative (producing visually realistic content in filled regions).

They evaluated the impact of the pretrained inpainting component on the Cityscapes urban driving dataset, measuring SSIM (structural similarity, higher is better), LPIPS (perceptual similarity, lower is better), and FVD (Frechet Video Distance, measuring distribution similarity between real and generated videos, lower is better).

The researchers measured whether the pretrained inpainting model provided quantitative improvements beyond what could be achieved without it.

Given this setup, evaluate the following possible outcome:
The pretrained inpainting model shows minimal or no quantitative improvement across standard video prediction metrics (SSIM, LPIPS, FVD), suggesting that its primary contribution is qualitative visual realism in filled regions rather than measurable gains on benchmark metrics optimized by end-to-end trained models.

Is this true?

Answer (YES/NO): YES